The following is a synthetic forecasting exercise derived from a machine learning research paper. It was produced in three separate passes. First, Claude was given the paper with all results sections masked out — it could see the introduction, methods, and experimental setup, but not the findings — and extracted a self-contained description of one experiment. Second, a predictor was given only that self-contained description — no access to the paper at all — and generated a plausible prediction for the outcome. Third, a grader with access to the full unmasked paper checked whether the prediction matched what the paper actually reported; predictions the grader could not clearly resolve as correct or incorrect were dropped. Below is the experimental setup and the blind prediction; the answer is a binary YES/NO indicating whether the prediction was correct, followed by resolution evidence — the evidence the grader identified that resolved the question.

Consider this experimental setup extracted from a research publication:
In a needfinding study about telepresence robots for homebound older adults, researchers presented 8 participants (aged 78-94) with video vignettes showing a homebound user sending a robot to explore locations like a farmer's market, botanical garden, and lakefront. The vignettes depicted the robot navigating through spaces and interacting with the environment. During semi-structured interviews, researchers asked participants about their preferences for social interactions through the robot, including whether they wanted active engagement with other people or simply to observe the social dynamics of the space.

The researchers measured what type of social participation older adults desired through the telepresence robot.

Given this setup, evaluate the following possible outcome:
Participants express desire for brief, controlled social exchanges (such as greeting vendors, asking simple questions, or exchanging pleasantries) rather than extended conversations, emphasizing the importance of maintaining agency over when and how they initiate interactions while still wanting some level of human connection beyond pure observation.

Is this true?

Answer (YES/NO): NO